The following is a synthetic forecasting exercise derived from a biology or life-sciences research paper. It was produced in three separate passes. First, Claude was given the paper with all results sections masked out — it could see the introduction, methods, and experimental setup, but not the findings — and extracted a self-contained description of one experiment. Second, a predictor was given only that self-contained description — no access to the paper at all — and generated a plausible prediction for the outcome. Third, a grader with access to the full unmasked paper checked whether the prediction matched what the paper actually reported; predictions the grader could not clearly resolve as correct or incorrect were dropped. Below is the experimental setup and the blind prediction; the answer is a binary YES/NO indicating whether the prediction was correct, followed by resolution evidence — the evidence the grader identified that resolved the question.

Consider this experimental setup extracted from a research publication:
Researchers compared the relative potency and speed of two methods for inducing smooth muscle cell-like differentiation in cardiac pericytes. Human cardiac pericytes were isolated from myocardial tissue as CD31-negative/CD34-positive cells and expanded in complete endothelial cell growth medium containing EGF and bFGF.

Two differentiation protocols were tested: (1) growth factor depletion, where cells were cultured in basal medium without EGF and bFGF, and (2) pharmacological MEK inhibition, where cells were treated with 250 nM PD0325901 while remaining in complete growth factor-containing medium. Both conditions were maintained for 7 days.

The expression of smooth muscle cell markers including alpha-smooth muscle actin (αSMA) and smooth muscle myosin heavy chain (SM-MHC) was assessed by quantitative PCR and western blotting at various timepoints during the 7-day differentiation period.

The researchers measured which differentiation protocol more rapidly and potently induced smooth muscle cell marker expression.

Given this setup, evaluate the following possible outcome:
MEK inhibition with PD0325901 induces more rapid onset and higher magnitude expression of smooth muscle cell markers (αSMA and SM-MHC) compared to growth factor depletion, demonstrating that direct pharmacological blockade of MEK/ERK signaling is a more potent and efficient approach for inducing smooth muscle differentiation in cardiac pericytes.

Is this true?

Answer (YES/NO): NO